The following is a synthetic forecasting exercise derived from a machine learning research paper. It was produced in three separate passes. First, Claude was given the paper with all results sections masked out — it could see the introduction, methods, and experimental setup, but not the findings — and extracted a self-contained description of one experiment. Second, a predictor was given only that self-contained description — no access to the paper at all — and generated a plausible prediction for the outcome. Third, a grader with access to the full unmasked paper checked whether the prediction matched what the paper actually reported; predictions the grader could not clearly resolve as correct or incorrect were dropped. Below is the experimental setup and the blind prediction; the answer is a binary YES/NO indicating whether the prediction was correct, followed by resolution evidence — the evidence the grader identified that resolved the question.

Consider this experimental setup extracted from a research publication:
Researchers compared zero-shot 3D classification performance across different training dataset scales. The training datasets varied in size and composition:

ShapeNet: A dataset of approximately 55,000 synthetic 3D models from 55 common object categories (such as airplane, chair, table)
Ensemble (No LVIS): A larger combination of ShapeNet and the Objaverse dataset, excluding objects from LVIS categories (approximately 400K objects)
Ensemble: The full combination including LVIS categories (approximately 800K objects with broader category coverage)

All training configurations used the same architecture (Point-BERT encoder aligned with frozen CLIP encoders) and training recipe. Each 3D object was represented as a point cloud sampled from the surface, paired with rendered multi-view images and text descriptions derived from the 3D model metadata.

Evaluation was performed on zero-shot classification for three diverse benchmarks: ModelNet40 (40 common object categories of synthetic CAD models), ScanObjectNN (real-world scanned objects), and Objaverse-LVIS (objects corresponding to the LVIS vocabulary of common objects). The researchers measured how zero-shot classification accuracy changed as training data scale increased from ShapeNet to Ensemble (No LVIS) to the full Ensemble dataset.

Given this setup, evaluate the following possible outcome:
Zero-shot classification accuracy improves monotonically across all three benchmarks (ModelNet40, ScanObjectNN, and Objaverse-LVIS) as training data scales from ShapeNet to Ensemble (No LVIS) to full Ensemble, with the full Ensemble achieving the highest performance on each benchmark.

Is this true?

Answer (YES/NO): YES